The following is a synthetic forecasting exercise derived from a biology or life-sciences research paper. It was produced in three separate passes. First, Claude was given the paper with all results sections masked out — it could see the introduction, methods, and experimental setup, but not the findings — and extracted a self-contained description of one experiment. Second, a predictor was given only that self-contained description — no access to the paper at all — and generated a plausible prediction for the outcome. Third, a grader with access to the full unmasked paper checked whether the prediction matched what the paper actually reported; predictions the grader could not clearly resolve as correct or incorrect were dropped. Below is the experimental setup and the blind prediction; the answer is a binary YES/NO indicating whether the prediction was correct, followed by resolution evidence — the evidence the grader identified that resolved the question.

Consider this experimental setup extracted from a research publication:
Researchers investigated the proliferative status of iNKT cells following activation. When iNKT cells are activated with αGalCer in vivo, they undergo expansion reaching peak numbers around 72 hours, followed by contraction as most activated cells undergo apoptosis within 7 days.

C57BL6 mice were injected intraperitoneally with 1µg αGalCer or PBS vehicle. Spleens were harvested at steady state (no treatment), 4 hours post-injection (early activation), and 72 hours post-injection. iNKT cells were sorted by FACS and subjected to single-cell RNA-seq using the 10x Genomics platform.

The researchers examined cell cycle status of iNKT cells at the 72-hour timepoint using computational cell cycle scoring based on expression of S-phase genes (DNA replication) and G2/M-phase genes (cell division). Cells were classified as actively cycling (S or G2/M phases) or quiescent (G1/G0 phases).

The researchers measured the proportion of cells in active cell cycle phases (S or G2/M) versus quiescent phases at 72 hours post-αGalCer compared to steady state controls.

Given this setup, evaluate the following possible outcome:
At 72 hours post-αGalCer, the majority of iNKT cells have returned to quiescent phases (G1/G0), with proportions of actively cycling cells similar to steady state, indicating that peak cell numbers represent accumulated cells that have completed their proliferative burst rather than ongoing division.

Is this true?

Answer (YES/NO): NO